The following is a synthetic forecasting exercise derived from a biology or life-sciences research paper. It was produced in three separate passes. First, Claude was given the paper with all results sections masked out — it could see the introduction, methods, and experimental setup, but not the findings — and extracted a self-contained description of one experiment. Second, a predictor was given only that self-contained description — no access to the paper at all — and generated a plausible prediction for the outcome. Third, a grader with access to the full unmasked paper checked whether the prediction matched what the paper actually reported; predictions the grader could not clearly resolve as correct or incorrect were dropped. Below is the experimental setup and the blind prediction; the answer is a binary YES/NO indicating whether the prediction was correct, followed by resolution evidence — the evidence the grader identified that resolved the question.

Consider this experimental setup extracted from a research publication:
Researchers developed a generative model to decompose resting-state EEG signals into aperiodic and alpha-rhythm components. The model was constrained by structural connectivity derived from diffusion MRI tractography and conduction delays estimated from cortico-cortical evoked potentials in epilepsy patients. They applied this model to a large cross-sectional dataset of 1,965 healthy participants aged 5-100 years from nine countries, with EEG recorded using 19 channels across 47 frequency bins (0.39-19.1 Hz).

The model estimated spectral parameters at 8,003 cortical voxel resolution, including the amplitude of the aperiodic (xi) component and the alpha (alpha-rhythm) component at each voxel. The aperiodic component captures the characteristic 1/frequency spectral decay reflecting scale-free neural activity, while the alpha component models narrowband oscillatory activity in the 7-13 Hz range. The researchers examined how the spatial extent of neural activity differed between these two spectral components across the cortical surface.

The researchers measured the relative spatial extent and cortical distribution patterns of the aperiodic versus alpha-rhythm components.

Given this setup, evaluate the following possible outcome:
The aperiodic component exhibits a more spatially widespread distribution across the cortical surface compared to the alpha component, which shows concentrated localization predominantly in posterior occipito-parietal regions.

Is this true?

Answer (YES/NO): YES